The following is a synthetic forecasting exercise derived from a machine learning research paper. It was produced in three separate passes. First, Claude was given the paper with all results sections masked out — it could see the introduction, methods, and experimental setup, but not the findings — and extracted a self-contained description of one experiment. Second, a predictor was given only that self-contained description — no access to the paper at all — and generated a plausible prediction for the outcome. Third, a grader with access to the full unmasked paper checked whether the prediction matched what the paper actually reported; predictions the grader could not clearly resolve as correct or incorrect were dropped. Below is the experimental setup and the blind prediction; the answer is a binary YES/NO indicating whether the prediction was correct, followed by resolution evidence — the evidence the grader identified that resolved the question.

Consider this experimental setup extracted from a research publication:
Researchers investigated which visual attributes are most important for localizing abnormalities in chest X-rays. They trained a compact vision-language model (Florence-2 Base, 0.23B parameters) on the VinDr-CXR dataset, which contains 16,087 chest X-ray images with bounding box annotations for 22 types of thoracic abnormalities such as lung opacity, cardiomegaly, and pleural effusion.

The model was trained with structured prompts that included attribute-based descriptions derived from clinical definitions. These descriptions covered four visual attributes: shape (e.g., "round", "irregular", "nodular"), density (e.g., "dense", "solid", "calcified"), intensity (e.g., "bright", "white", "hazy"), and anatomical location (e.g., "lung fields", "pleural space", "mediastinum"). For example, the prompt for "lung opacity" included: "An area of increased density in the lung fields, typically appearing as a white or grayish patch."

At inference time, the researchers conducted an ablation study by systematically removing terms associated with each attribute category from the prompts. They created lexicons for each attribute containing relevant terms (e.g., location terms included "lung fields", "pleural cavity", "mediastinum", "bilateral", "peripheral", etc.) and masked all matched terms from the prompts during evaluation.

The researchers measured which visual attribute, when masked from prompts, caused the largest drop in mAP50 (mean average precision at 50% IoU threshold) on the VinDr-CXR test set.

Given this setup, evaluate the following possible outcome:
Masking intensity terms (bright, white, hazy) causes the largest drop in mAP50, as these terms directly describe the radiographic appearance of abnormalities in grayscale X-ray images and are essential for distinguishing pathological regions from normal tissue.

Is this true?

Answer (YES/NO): NO